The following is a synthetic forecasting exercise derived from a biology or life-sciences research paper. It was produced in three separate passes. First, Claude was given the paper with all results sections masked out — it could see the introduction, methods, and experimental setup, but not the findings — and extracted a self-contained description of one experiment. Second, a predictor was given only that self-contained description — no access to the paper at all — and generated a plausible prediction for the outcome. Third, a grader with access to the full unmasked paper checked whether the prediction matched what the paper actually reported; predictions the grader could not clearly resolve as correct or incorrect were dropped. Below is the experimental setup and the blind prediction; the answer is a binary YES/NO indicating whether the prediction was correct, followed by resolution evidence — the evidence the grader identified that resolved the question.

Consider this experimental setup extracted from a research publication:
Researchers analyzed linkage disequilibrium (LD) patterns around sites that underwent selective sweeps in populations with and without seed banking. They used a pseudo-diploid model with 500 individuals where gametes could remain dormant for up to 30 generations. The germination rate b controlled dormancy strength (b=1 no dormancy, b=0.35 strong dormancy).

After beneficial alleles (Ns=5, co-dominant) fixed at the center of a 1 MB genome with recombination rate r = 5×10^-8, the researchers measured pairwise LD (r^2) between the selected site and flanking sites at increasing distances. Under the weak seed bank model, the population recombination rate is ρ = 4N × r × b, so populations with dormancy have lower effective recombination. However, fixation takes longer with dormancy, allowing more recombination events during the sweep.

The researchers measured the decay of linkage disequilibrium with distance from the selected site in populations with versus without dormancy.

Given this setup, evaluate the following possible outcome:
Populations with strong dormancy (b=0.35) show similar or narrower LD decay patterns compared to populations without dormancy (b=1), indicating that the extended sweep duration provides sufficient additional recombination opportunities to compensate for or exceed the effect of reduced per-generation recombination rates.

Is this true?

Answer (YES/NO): YES